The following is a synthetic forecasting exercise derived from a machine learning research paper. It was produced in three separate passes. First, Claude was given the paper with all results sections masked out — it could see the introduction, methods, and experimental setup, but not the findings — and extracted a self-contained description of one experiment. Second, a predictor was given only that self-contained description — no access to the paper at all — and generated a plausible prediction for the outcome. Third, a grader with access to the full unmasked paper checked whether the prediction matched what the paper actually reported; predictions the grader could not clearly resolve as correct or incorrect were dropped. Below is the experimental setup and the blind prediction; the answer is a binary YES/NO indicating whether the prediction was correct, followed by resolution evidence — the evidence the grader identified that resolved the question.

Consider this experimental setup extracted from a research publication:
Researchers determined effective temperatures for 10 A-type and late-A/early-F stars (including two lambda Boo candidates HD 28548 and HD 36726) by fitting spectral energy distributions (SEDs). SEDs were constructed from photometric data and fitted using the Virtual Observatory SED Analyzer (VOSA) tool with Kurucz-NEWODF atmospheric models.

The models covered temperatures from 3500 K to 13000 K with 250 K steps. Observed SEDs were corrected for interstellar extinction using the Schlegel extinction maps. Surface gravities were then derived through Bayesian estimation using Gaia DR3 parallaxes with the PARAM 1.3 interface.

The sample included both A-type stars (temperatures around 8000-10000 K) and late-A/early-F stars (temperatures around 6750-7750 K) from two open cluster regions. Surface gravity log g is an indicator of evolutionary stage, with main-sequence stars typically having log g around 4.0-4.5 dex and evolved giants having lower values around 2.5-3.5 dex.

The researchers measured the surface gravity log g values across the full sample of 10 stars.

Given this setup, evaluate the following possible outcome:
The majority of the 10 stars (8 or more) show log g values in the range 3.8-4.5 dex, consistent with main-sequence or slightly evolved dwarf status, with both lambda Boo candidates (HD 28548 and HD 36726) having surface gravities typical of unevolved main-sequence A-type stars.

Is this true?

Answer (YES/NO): YES